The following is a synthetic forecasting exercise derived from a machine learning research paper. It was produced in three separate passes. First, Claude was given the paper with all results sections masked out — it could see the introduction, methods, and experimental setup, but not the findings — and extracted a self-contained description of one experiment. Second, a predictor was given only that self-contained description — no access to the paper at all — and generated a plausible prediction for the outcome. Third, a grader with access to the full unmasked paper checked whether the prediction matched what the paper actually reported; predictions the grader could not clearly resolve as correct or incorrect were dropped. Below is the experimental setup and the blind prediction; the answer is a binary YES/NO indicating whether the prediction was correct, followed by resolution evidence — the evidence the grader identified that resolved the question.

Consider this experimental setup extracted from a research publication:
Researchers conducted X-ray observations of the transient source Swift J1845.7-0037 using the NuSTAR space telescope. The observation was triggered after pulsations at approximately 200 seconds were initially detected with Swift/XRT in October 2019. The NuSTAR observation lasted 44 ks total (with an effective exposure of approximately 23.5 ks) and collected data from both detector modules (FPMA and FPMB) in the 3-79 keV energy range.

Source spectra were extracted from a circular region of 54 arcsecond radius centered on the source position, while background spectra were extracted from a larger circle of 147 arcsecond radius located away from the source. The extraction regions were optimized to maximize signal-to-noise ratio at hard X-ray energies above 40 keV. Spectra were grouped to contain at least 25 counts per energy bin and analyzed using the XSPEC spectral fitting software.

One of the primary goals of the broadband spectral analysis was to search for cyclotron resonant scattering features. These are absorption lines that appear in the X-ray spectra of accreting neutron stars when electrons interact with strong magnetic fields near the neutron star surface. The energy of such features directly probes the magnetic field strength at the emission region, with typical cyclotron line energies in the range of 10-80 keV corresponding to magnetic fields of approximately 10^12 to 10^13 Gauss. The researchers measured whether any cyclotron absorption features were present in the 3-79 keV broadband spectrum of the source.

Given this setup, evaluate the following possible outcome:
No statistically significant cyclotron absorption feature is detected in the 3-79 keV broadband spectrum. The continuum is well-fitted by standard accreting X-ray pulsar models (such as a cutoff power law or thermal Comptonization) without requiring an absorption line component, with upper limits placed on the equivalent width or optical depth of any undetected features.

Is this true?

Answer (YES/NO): NO